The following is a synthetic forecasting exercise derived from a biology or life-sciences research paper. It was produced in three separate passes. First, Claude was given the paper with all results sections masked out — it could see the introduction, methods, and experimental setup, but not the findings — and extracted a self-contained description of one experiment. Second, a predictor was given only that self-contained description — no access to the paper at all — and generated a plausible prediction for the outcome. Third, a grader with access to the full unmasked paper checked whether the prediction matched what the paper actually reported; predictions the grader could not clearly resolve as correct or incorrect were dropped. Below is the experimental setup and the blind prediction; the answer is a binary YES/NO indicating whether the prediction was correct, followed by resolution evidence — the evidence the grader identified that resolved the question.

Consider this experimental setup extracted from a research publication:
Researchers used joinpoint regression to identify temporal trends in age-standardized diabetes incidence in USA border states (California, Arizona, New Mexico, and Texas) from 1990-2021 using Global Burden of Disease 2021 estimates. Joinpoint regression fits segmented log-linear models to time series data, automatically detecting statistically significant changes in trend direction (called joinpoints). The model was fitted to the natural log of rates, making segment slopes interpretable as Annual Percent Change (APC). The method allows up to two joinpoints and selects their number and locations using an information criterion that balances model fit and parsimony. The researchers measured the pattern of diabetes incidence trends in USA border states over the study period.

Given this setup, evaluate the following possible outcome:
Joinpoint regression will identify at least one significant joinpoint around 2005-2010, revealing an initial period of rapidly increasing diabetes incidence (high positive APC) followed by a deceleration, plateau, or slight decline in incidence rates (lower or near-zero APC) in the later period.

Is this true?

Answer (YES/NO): NO